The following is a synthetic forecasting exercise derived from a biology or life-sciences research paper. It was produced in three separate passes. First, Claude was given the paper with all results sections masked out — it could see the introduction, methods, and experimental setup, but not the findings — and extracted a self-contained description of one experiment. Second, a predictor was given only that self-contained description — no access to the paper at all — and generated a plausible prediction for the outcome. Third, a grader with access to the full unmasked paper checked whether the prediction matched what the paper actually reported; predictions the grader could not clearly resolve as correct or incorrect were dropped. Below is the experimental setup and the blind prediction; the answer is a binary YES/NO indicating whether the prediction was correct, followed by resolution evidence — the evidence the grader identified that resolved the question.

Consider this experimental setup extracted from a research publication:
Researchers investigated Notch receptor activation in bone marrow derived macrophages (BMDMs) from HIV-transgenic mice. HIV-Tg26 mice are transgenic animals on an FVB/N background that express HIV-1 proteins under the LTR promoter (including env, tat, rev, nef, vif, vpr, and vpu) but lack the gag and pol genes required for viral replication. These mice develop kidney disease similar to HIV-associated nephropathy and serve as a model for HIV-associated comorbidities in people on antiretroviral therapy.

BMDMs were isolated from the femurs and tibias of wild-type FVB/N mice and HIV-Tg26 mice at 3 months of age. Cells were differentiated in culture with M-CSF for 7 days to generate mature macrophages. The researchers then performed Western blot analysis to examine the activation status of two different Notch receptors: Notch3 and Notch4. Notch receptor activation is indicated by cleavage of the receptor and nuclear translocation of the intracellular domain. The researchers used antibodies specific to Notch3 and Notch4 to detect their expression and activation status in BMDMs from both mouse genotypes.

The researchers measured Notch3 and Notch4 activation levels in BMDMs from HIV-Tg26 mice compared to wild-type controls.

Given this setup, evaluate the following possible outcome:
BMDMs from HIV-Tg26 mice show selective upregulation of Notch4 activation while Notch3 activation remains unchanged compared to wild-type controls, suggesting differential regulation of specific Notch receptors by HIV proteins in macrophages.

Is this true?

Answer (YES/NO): NO